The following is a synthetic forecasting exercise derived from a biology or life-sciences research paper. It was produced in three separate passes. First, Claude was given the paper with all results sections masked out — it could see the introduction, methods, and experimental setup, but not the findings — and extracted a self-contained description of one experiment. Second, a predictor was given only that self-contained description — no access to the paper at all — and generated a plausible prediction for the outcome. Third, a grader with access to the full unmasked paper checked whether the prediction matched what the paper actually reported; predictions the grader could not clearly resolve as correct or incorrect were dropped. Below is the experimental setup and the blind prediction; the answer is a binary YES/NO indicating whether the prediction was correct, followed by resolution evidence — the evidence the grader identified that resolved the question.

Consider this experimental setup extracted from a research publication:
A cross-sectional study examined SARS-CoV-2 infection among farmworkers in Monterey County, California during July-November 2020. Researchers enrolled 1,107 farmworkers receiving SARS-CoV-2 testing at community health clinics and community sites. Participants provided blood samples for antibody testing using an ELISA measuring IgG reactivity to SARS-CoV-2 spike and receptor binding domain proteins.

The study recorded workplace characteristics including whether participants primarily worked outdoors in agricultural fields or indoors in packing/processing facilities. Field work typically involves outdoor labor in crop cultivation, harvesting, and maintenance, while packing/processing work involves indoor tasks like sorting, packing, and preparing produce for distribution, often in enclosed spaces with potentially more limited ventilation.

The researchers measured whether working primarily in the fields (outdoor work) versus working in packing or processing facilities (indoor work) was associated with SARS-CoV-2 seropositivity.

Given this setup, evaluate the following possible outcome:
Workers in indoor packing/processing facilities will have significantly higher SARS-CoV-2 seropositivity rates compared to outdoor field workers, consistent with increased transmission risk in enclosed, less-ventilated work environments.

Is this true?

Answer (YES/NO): NO